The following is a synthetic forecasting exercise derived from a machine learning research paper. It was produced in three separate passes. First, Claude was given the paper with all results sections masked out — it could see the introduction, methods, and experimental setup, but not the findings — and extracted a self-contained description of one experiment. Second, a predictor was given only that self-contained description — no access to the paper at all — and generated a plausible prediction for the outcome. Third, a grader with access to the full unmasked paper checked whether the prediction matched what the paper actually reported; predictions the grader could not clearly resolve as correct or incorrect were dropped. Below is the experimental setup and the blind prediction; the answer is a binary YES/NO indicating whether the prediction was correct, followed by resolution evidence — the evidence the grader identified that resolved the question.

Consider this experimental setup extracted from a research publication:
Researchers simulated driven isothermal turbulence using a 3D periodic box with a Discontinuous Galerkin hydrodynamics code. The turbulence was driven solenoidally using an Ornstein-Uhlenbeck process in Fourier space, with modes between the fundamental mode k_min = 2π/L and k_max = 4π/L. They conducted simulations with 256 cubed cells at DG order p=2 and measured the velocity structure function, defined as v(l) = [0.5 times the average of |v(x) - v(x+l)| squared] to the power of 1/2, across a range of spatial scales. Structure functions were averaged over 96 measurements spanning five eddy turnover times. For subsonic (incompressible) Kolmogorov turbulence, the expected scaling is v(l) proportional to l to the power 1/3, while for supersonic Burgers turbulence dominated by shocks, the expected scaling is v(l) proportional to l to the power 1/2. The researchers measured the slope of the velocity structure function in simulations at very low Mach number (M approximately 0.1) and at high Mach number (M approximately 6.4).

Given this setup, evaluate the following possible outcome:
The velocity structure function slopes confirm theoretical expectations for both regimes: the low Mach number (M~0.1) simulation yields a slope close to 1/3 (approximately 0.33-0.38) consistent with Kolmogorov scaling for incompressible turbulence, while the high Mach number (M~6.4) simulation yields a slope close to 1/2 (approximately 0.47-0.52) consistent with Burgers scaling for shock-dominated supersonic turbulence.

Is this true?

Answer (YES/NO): NO